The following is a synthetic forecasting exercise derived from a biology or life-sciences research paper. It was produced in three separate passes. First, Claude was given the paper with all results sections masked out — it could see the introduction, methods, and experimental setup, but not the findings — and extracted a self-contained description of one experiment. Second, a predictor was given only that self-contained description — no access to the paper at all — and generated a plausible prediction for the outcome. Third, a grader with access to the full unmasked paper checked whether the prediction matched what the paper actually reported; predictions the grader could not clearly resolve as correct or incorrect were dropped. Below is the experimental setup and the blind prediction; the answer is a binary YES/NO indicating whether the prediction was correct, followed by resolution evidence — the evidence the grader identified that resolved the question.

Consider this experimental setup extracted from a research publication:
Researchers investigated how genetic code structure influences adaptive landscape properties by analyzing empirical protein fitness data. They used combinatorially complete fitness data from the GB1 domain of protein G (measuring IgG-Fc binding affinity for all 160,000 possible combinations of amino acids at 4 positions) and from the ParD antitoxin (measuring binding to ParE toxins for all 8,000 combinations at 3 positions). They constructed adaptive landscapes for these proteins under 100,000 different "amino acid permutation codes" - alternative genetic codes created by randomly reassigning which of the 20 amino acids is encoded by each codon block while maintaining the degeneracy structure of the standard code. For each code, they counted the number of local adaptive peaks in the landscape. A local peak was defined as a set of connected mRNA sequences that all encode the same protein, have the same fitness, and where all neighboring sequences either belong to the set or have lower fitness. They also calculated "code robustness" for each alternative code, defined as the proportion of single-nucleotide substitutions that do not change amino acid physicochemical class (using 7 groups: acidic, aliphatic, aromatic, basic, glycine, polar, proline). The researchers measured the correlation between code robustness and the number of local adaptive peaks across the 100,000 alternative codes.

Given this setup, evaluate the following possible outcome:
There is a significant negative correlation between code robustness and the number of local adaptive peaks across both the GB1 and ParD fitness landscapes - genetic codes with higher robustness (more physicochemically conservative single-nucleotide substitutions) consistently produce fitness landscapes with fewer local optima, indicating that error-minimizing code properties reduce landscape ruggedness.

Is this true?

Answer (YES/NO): YES